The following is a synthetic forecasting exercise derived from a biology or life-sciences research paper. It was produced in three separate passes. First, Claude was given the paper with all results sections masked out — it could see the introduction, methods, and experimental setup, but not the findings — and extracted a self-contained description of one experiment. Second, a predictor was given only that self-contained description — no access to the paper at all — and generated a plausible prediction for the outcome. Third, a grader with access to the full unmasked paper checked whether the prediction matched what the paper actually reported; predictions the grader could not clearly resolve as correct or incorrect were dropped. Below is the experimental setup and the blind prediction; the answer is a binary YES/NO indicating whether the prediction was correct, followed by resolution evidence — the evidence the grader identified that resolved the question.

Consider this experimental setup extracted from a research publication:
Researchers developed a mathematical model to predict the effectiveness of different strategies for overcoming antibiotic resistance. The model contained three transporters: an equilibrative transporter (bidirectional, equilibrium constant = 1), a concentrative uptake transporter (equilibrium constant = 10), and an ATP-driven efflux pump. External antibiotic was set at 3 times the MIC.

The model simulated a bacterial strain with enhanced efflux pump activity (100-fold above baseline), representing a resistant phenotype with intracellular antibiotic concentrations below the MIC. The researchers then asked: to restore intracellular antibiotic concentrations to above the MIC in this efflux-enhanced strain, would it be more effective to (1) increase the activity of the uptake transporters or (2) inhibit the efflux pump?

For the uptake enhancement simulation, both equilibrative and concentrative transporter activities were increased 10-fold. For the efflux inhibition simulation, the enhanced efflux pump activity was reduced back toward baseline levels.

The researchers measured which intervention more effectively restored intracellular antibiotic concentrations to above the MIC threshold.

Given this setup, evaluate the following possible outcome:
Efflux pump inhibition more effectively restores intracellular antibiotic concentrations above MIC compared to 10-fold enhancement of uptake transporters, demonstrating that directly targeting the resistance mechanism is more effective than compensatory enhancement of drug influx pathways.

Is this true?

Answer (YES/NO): YES